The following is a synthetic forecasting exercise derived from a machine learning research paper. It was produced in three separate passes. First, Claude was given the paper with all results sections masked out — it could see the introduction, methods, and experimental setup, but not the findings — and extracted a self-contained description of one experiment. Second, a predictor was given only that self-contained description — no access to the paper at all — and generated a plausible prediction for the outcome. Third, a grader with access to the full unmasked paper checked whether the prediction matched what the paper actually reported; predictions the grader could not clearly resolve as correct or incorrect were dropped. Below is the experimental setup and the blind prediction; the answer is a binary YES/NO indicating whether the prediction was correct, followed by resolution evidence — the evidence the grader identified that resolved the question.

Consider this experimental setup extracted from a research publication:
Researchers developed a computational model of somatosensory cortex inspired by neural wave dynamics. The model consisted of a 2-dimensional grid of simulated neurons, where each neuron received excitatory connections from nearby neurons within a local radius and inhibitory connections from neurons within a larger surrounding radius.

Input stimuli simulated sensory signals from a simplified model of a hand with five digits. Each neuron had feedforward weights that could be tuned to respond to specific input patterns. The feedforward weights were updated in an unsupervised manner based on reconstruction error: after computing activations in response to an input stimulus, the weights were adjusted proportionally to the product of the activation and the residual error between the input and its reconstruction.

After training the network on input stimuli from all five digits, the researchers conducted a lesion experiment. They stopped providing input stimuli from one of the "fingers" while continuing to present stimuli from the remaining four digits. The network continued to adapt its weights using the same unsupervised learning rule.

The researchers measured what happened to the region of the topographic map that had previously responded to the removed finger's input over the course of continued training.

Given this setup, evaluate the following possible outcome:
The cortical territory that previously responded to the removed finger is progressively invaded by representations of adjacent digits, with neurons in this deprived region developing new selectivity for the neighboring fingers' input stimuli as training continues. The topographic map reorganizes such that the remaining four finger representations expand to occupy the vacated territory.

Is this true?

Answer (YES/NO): NO